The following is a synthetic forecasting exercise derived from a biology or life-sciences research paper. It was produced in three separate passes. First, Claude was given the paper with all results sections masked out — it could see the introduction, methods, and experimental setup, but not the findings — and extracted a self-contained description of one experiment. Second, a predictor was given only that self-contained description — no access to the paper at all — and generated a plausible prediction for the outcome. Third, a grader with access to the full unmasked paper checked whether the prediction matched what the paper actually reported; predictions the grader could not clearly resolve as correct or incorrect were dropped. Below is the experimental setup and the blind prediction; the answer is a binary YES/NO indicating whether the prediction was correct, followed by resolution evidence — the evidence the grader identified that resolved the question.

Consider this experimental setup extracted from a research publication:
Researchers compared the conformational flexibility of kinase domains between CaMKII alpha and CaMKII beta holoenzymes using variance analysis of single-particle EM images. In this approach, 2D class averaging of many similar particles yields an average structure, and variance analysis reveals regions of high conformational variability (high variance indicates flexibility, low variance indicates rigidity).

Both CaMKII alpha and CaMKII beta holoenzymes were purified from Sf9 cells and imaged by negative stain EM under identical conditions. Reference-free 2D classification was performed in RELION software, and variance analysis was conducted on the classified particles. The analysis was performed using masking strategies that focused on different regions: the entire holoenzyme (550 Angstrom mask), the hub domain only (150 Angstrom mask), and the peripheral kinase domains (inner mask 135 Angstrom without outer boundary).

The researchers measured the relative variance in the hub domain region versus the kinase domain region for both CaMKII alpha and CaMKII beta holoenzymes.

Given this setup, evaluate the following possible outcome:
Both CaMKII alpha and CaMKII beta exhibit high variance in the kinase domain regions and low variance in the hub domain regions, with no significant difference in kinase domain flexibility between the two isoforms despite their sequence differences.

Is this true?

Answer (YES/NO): NO